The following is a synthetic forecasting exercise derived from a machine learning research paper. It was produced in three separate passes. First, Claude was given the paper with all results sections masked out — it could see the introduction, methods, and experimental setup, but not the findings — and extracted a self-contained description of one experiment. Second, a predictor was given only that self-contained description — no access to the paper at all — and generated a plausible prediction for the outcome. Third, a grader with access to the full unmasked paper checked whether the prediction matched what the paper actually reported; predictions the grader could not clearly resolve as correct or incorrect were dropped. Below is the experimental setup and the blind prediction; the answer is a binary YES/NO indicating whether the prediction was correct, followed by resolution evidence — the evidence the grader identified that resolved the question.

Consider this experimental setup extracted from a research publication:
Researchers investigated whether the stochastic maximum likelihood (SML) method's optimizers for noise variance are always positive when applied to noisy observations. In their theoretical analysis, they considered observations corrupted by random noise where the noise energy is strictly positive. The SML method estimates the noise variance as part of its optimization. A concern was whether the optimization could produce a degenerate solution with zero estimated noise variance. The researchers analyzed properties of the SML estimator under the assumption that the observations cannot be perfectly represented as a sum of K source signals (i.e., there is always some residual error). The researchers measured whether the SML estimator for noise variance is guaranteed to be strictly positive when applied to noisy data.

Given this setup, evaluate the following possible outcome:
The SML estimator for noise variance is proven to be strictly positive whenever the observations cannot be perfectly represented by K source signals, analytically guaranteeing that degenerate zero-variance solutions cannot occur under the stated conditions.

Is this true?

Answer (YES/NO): YES